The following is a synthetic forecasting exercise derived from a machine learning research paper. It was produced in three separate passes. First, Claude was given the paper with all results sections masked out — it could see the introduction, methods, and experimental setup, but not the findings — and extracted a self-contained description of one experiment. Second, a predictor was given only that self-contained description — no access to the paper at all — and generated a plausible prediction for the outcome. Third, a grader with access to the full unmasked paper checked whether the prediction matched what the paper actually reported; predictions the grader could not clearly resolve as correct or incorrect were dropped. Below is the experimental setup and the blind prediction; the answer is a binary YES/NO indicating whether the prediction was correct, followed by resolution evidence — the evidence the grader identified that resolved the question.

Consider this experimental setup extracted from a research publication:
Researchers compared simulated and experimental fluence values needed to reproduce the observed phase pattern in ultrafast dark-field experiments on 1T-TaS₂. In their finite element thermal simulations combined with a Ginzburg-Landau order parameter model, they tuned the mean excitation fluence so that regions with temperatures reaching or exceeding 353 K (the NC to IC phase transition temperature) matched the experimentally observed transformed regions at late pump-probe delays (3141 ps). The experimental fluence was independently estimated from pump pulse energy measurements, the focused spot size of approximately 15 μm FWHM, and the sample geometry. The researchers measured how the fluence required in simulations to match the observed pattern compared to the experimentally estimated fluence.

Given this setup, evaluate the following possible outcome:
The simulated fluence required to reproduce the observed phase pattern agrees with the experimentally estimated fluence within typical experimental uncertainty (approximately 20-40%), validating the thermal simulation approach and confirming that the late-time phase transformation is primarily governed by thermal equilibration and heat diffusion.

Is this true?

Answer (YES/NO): NO